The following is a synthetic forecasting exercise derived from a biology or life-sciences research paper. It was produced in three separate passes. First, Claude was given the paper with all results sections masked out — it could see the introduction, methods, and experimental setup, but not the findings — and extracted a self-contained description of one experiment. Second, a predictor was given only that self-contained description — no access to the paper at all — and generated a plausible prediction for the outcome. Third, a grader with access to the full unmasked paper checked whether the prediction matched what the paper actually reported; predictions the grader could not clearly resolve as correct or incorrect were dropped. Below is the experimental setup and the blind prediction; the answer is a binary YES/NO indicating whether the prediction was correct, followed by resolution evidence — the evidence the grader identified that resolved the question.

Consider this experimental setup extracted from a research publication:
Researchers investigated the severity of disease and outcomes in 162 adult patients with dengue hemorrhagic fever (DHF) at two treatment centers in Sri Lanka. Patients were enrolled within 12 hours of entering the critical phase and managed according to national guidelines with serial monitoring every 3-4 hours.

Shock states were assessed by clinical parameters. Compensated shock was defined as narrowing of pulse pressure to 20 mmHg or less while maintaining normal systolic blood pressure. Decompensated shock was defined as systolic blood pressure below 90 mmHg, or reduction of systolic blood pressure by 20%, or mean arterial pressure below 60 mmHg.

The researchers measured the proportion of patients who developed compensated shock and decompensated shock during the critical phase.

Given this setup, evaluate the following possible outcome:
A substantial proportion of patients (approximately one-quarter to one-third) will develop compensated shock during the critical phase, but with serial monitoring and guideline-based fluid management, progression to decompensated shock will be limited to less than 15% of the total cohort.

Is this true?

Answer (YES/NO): NO